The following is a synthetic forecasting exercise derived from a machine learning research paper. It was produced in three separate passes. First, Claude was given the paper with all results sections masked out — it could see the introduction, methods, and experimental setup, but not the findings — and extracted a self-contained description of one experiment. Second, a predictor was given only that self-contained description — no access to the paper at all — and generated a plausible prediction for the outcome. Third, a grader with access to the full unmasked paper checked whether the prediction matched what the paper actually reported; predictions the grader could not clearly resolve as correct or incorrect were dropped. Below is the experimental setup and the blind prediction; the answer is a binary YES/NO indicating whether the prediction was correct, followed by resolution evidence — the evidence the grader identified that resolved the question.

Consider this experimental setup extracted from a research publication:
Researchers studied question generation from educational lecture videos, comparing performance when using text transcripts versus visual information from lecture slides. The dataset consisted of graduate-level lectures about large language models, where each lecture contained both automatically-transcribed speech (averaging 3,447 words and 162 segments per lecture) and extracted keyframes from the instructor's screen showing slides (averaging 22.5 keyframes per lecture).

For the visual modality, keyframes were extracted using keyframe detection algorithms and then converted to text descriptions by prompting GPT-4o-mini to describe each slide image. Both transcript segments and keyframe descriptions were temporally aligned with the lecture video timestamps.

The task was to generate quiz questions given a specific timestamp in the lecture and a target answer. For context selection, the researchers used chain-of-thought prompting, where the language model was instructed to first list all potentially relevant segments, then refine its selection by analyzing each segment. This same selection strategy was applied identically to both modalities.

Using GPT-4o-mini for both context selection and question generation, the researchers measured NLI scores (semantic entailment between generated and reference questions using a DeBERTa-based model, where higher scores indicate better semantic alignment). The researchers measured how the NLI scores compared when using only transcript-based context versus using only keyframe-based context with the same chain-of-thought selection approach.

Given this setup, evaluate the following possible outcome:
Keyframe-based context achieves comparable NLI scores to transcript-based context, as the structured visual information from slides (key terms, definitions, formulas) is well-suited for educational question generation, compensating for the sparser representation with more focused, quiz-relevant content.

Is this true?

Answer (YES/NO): NO